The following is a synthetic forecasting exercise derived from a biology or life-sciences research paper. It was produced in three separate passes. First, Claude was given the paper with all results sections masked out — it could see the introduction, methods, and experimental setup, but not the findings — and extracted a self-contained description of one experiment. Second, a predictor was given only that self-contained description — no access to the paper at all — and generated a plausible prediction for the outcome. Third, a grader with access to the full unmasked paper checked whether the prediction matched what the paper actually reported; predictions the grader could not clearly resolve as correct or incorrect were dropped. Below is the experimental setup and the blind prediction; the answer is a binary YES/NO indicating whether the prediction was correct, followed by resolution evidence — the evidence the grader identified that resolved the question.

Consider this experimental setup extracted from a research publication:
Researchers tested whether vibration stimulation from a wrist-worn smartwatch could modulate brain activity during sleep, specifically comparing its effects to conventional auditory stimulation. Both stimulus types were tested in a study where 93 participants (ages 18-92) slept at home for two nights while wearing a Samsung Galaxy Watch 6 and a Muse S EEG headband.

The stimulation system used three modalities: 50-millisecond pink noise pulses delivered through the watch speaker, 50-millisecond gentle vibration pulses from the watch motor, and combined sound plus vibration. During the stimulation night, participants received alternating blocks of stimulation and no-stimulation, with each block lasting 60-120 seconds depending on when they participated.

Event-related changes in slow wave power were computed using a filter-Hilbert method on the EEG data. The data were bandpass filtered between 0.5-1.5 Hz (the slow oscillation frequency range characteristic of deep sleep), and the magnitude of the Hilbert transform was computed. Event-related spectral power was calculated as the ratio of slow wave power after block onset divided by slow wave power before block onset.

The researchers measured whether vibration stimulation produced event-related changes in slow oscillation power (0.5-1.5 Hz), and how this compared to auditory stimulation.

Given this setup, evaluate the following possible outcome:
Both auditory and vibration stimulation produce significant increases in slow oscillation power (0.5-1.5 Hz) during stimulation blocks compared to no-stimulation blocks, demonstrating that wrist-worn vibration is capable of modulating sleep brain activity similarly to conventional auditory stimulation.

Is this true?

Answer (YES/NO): NO